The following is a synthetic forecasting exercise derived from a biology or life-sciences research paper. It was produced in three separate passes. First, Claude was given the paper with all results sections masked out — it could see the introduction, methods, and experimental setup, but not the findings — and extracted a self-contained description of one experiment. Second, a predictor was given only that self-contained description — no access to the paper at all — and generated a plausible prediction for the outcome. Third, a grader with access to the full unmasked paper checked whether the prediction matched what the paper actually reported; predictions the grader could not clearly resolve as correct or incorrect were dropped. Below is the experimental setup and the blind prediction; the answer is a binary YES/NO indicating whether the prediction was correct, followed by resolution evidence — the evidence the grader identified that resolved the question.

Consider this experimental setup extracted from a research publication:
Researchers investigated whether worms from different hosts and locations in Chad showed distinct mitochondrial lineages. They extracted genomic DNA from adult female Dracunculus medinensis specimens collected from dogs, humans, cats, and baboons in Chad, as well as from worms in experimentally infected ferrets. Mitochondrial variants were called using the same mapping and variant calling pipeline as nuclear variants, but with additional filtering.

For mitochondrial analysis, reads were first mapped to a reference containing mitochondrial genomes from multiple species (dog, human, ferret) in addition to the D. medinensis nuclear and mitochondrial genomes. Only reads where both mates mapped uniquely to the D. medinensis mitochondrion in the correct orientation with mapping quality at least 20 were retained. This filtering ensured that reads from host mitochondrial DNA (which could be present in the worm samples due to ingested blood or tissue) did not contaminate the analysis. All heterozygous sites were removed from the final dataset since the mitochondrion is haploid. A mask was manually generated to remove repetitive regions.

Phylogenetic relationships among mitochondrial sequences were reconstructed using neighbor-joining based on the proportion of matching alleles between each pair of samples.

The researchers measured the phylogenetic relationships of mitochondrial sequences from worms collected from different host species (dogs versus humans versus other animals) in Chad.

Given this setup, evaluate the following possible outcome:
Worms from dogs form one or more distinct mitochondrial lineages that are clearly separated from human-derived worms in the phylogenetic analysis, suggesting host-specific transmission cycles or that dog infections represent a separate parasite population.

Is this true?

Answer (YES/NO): NO